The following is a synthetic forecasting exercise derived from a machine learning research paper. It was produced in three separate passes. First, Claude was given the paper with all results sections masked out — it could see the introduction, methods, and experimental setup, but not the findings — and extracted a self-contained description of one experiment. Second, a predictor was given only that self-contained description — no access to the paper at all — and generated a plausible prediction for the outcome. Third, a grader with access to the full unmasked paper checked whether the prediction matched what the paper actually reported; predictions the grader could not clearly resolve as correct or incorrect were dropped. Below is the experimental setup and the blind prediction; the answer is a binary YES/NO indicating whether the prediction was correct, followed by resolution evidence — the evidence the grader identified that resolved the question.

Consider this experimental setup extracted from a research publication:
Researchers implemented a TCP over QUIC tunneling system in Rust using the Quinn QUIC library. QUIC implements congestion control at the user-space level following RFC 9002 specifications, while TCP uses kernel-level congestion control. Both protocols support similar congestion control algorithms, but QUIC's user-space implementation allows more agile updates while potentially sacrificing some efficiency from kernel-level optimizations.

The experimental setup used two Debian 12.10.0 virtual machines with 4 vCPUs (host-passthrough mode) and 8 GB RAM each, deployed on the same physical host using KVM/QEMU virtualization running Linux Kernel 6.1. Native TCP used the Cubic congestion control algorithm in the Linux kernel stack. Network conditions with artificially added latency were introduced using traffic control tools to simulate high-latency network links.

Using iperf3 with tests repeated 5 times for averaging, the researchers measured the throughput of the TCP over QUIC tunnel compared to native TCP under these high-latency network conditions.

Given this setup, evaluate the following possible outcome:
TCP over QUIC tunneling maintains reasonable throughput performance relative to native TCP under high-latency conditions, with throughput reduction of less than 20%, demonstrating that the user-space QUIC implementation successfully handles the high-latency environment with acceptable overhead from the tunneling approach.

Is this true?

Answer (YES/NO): NO